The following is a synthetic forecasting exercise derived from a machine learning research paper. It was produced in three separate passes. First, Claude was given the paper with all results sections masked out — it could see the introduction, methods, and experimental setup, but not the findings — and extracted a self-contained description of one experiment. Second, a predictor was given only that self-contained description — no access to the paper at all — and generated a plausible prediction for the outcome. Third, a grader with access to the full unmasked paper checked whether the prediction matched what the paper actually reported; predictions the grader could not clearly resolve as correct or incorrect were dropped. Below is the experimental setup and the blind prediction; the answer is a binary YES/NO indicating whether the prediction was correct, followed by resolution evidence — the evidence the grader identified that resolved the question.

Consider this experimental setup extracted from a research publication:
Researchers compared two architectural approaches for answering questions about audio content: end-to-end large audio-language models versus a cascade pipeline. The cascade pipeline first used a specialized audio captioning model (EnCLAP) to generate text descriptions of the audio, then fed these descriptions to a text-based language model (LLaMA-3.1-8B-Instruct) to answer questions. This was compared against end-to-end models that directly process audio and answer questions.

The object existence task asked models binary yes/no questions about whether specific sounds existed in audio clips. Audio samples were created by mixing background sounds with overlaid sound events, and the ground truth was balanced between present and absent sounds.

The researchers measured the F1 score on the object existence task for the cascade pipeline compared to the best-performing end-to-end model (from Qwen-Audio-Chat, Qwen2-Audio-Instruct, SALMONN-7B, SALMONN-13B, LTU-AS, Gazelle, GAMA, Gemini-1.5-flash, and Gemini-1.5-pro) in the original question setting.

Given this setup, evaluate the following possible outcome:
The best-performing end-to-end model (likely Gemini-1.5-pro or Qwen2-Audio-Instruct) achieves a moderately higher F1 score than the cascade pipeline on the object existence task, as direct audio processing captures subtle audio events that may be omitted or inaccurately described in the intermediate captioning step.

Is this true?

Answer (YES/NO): NO